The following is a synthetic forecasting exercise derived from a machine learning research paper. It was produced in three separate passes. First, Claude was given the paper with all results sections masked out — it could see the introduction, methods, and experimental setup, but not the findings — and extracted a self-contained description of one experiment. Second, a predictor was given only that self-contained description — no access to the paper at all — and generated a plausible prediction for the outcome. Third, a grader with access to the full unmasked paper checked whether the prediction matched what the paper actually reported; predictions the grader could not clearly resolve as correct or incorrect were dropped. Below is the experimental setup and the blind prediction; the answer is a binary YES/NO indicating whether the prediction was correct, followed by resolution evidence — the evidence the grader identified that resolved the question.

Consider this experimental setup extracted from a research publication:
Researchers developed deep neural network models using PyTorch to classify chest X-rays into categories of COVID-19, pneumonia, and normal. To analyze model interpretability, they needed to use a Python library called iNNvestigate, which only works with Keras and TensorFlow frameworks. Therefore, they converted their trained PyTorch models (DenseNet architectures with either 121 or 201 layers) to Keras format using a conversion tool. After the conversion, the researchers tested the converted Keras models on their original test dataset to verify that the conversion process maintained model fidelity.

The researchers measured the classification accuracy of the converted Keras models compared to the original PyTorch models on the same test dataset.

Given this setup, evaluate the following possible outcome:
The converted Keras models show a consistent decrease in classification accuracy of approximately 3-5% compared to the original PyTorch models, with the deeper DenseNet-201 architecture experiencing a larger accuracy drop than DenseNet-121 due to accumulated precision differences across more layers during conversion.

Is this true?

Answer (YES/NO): NO